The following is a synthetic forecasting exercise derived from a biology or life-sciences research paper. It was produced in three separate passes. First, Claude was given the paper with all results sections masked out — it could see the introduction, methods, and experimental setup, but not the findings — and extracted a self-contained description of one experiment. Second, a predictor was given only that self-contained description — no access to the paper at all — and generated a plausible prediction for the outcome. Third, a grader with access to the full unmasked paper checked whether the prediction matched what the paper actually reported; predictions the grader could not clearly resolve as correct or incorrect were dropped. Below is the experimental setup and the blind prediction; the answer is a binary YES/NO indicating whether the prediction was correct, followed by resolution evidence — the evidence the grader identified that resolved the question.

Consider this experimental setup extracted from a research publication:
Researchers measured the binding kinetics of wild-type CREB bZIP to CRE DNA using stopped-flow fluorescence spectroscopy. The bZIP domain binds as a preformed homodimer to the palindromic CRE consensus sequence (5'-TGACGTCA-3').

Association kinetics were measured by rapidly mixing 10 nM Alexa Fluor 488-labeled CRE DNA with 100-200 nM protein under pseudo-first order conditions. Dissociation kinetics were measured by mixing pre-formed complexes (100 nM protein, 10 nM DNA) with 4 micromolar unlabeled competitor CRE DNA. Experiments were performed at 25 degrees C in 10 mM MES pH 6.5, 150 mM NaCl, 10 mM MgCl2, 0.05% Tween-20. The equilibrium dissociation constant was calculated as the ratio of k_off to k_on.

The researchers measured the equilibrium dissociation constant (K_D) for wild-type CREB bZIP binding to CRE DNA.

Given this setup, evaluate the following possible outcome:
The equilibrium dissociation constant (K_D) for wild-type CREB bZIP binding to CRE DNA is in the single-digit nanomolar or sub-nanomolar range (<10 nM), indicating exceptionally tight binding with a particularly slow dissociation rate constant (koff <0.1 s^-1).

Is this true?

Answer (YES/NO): NO